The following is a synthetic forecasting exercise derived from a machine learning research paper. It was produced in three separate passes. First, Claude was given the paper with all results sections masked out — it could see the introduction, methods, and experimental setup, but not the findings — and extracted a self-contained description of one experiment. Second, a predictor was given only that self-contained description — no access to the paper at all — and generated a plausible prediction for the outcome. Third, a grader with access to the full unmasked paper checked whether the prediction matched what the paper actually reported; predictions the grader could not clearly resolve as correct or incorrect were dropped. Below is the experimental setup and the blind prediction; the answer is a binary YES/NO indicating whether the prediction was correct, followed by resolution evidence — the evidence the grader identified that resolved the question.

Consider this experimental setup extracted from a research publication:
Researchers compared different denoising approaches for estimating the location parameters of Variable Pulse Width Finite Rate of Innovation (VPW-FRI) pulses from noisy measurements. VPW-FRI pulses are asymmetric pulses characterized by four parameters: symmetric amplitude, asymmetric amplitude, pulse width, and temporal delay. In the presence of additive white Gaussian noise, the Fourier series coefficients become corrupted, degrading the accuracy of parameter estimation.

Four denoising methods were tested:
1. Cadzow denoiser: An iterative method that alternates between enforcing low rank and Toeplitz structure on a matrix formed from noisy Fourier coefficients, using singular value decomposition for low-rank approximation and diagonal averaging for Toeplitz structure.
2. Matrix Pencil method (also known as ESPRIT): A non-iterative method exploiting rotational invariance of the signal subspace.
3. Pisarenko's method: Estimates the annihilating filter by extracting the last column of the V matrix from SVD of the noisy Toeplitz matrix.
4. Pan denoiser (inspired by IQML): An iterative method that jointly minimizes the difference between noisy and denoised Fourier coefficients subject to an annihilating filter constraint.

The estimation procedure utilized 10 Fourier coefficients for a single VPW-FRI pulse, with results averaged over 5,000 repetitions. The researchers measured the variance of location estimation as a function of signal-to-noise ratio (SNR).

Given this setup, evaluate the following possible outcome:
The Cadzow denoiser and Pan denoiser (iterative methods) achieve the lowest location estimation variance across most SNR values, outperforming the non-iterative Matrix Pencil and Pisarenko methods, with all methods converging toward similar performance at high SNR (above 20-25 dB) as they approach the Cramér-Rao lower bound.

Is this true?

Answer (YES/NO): NO